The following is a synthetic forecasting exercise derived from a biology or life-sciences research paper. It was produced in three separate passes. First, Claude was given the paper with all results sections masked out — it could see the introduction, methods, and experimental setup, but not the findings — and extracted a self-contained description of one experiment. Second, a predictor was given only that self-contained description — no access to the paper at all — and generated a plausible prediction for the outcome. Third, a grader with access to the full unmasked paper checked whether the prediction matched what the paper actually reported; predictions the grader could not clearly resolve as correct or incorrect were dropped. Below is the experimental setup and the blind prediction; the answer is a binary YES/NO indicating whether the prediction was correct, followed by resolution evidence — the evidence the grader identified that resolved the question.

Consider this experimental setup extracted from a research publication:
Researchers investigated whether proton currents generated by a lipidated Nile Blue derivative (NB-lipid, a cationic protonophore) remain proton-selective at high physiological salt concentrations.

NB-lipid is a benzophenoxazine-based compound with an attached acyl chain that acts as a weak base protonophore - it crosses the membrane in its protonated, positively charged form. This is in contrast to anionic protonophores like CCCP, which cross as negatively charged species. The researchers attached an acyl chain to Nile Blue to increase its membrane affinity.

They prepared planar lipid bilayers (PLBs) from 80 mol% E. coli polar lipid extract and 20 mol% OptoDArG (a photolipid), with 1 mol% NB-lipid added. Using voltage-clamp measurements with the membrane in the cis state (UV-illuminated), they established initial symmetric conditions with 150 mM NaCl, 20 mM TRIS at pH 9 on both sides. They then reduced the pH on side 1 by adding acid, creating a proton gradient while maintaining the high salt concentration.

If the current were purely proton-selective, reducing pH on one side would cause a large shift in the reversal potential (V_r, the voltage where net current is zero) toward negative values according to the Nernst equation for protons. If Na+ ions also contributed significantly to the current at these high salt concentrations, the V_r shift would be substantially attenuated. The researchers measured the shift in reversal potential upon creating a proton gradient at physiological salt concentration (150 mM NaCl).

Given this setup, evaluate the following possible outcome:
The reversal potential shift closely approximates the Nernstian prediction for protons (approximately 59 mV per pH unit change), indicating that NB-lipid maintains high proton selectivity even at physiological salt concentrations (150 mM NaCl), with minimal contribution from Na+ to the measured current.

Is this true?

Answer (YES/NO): YES